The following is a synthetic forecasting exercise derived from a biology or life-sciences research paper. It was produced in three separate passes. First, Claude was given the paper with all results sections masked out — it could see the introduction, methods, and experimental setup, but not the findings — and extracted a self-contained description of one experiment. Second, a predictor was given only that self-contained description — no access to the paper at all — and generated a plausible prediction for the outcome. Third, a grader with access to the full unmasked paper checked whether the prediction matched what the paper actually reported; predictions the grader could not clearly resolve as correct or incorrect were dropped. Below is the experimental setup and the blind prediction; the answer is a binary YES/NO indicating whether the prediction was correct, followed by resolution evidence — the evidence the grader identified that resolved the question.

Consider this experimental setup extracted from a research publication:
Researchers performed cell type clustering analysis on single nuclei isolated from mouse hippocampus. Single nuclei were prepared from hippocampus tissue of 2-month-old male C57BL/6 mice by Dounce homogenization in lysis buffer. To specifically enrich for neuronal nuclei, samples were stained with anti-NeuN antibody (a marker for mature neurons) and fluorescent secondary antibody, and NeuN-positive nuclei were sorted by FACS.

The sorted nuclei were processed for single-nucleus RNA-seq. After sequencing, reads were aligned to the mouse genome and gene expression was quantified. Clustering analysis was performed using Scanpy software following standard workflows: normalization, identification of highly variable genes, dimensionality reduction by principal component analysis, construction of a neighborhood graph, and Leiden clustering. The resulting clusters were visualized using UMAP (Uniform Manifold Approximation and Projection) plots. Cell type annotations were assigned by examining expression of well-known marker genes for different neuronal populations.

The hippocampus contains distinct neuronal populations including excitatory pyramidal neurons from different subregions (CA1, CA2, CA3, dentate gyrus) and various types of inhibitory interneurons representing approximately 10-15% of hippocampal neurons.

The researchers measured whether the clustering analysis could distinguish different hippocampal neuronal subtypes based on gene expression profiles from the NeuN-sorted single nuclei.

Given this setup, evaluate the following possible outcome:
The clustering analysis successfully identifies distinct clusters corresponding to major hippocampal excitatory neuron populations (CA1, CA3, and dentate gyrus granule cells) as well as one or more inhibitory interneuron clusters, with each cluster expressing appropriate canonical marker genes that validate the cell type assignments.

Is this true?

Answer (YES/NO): NO